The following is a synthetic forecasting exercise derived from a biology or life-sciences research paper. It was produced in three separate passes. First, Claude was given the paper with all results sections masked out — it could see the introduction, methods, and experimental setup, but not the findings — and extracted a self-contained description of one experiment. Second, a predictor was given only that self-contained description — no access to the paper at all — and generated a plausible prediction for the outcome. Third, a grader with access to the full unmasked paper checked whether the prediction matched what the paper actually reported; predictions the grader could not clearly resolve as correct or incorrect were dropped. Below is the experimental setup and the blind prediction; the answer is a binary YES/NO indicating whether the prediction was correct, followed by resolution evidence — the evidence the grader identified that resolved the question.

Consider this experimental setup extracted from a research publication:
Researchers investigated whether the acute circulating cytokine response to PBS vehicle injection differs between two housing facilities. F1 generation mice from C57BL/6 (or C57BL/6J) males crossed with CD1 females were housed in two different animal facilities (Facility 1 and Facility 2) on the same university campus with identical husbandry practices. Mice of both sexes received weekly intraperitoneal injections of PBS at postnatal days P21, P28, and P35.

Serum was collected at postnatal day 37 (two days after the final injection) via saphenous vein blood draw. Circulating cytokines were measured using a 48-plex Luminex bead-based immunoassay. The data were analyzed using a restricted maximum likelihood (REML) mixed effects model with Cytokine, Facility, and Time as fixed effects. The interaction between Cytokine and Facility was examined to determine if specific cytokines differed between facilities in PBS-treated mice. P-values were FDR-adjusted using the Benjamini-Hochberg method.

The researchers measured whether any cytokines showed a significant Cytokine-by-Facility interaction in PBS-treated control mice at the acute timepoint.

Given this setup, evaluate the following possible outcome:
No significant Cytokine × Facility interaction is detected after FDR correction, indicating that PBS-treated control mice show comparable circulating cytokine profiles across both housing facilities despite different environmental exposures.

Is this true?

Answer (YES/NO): NO